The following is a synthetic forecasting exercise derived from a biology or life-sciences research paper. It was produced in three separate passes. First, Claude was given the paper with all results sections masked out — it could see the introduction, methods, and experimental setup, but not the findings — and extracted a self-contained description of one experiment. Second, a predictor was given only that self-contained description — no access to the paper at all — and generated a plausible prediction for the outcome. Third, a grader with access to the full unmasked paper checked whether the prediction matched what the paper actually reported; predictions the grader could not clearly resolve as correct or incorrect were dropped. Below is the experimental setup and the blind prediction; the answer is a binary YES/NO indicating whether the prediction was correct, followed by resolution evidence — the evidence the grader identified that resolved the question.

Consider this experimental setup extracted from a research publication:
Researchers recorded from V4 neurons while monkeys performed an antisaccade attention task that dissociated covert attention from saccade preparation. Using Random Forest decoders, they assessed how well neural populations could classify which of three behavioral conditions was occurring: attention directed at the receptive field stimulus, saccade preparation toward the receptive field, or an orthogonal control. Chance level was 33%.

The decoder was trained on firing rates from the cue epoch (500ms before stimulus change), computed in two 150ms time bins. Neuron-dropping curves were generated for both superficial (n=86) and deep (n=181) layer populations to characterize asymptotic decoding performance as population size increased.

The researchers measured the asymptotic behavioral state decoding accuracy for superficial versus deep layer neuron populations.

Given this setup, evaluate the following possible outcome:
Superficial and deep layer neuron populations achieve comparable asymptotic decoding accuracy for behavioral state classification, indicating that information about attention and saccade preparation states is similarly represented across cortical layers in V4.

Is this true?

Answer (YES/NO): NO